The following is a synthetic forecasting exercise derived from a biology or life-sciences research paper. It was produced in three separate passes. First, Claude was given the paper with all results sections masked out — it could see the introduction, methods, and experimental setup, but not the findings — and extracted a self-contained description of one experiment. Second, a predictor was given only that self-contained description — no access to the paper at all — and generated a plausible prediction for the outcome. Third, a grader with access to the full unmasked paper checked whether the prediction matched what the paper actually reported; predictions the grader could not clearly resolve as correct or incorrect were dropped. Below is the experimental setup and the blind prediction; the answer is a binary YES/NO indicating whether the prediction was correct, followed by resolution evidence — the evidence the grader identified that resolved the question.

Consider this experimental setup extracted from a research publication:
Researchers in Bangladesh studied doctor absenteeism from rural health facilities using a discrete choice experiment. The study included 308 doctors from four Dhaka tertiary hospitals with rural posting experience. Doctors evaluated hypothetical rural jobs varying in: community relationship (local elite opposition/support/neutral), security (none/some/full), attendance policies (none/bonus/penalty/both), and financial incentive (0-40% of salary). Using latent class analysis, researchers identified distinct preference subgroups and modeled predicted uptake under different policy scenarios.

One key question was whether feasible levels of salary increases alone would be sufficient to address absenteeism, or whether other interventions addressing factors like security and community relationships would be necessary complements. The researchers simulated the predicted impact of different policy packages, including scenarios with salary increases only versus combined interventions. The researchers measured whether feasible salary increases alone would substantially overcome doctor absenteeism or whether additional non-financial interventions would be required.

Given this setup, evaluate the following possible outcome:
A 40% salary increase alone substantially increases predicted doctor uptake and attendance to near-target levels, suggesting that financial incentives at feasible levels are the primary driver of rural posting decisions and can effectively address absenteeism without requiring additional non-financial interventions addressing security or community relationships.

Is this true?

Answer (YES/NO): NO